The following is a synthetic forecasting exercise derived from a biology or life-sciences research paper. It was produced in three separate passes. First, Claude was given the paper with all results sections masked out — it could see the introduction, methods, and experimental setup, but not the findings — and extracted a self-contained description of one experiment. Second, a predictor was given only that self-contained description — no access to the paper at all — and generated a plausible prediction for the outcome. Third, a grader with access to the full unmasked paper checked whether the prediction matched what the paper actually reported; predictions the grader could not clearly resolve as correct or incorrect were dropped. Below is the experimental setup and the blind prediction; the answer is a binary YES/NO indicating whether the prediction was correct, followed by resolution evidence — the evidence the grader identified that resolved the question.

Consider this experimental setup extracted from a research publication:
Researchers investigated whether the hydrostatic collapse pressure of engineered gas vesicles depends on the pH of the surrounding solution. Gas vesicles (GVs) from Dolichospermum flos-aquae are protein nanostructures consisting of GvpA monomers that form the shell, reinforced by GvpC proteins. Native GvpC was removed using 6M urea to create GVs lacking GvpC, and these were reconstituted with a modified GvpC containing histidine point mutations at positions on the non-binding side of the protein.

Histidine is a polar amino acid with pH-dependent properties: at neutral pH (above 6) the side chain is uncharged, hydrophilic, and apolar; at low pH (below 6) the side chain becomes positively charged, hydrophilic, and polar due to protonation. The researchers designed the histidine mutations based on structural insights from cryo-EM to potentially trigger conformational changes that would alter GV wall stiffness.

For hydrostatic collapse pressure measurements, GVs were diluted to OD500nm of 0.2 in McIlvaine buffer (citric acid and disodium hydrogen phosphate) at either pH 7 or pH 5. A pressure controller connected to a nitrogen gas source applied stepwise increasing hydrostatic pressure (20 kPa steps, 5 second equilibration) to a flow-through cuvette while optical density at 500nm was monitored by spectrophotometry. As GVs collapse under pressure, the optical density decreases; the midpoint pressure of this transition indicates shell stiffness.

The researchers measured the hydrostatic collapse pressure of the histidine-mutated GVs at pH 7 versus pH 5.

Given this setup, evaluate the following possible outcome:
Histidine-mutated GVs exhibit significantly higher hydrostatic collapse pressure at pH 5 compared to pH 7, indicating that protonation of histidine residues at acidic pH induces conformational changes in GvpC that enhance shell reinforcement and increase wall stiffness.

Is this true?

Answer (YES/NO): YES